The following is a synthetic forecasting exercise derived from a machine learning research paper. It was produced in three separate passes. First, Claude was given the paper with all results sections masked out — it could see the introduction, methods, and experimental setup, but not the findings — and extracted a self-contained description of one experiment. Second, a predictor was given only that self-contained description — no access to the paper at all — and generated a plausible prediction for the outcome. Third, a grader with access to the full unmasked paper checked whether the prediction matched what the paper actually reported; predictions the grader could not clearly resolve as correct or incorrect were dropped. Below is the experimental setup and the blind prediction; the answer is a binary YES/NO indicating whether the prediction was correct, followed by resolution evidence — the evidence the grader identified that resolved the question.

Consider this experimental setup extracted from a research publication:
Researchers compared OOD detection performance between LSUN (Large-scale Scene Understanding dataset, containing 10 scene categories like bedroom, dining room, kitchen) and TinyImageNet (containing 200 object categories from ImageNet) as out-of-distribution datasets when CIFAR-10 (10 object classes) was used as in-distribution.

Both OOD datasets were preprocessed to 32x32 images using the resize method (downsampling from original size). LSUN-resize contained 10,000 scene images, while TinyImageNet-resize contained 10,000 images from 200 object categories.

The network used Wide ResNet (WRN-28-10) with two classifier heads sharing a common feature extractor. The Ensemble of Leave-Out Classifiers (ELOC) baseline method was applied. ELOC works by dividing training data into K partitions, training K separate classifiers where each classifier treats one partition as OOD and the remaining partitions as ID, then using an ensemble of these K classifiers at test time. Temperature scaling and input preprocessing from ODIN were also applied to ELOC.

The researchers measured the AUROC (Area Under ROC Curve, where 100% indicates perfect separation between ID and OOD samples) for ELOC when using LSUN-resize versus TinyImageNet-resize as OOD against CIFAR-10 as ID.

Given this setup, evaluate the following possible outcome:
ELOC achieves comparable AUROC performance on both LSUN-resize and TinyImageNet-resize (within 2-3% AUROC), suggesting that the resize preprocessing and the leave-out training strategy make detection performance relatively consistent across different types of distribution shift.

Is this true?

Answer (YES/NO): YES